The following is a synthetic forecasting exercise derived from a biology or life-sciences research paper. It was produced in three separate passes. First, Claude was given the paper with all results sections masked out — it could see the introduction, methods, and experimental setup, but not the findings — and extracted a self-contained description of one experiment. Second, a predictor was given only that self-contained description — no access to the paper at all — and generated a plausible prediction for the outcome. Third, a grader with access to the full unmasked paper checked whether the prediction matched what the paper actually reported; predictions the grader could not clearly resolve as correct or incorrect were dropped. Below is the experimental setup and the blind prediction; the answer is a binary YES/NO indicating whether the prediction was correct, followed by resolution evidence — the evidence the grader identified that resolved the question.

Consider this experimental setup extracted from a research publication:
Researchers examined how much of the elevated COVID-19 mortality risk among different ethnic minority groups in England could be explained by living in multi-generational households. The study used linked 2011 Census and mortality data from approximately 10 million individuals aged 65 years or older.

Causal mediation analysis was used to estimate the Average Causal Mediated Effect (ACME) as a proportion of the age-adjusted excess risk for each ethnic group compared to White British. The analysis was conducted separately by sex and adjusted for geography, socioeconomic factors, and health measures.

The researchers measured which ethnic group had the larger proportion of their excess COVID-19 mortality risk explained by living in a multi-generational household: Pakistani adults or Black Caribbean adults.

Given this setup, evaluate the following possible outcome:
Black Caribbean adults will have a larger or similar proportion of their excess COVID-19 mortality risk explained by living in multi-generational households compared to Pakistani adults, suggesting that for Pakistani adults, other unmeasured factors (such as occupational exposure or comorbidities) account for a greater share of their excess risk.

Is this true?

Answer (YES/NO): NO